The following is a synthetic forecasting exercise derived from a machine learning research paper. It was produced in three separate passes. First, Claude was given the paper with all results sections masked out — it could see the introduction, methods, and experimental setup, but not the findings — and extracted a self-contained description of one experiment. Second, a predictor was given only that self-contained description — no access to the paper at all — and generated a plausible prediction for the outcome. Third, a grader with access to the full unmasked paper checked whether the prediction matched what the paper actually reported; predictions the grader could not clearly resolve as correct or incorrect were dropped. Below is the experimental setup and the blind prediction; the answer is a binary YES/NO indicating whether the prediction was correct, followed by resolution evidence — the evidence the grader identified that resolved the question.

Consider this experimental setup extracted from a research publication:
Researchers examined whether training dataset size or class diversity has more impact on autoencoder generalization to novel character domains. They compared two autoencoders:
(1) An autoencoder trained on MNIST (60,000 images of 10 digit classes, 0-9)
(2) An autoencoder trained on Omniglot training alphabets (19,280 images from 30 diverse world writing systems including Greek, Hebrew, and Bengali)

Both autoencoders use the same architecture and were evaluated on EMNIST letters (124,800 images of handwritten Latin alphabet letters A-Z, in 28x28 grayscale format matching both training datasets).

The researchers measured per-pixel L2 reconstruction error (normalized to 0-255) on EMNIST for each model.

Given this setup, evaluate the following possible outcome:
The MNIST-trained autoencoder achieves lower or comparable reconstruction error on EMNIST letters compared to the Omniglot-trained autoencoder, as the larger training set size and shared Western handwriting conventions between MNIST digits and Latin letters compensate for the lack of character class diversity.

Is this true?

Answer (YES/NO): YES